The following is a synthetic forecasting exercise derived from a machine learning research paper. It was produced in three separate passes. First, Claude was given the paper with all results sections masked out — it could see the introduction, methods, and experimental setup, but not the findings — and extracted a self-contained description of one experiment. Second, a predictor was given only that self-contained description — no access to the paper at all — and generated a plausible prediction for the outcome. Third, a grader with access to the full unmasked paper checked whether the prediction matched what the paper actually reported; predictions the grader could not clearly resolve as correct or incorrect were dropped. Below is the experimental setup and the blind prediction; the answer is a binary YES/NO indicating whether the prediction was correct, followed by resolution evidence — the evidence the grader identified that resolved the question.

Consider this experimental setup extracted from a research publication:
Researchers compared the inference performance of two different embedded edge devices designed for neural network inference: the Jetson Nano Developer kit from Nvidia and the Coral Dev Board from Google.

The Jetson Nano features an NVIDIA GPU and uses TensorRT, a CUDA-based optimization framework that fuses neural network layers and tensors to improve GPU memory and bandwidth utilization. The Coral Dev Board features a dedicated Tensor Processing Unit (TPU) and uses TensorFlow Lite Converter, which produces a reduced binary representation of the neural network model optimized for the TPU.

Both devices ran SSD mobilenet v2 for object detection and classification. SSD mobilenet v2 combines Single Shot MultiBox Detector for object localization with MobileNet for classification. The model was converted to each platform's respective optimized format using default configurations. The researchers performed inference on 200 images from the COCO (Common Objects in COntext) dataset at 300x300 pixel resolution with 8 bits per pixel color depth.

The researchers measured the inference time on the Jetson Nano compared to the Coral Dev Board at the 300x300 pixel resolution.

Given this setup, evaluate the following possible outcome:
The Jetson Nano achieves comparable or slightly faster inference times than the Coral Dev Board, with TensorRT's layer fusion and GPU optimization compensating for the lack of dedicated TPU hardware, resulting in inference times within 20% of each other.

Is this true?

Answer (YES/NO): NO